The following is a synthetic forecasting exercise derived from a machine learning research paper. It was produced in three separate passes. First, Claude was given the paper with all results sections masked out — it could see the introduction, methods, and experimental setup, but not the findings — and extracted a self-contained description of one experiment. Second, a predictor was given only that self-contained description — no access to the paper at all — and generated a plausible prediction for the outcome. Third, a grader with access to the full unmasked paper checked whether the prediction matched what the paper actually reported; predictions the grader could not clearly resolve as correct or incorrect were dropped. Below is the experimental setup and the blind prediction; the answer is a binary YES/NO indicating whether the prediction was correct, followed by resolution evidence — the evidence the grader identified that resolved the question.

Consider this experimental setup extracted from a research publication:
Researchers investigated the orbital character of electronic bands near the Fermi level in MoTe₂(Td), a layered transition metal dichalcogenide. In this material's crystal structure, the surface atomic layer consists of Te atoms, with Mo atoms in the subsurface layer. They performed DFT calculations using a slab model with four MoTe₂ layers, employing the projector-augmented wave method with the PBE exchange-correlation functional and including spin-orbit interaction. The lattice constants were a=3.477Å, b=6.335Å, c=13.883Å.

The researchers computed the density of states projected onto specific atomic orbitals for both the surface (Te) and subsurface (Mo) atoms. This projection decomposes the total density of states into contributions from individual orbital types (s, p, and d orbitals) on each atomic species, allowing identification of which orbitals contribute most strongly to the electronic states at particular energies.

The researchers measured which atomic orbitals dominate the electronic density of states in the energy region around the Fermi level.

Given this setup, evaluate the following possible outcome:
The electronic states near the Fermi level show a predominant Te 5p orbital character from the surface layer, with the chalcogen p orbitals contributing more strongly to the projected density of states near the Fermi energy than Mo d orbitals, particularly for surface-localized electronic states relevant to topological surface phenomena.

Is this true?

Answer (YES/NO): NO